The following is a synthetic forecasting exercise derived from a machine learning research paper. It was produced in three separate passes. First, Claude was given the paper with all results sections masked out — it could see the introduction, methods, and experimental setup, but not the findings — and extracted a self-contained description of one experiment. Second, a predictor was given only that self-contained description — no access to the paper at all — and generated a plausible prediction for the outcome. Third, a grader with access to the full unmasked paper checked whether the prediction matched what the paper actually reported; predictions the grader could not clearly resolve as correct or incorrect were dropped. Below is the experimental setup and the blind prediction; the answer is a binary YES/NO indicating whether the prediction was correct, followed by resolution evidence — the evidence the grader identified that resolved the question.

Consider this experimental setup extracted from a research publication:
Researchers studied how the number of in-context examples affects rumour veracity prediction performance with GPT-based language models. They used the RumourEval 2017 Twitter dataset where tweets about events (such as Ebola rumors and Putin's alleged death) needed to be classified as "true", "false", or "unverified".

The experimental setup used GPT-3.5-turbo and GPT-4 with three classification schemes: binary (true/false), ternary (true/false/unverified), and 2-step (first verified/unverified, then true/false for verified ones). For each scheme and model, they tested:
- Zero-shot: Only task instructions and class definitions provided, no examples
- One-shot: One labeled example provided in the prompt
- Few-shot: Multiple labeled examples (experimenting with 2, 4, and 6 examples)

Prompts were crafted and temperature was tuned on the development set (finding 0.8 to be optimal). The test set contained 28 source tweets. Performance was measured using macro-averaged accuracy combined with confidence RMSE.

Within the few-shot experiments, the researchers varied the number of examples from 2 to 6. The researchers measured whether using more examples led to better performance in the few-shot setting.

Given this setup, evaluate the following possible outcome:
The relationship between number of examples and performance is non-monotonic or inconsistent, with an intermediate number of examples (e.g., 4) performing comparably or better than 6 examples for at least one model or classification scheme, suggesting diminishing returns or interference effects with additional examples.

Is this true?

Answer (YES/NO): NO